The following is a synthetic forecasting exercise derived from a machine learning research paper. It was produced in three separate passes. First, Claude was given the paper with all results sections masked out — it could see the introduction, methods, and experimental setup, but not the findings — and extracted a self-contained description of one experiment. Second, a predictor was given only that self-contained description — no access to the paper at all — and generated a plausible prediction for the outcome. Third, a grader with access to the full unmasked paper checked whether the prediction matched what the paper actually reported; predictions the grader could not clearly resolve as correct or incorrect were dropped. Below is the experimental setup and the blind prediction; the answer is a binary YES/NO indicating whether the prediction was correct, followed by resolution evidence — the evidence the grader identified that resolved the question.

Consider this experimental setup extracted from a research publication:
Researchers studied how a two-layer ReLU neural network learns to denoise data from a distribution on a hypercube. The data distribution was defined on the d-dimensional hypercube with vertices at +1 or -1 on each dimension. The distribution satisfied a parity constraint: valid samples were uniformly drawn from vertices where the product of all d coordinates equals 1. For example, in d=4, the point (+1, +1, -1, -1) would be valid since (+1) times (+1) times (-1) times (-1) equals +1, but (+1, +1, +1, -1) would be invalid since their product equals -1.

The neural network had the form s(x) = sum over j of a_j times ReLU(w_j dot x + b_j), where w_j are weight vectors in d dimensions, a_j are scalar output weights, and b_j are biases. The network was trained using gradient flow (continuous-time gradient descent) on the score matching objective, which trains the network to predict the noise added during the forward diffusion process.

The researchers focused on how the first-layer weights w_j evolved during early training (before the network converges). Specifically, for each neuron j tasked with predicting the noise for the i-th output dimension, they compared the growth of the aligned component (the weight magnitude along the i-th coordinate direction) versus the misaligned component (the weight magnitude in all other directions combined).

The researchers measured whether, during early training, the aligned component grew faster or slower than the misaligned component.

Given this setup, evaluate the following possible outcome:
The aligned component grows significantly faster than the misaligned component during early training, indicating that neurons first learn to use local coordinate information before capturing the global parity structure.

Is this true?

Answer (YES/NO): YES